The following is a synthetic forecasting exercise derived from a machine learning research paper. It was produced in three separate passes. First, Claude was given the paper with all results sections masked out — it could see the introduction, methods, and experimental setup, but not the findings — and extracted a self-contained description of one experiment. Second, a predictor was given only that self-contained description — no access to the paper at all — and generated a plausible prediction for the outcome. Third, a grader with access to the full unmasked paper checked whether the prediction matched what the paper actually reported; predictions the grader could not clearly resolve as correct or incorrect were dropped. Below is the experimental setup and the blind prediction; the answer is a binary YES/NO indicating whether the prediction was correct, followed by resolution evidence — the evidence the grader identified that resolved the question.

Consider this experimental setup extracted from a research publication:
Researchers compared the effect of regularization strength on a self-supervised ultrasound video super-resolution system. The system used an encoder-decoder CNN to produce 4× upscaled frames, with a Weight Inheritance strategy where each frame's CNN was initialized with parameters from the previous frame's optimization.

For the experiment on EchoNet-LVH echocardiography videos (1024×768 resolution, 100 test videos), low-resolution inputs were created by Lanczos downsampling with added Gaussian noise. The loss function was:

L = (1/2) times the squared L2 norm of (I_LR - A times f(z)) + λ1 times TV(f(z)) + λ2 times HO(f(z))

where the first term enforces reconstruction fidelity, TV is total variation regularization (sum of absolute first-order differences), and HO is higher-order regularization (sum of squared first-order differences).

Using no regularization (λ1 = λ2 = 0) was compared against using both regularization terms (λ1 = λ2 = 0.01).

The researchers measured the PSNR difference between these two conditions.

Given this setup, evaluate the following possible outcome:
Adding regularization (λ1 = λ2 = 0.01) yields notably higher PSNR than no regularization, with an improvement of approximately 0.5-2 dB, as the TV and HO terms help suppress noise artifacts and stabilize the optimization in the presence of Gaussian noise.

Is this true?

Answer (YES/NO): NO